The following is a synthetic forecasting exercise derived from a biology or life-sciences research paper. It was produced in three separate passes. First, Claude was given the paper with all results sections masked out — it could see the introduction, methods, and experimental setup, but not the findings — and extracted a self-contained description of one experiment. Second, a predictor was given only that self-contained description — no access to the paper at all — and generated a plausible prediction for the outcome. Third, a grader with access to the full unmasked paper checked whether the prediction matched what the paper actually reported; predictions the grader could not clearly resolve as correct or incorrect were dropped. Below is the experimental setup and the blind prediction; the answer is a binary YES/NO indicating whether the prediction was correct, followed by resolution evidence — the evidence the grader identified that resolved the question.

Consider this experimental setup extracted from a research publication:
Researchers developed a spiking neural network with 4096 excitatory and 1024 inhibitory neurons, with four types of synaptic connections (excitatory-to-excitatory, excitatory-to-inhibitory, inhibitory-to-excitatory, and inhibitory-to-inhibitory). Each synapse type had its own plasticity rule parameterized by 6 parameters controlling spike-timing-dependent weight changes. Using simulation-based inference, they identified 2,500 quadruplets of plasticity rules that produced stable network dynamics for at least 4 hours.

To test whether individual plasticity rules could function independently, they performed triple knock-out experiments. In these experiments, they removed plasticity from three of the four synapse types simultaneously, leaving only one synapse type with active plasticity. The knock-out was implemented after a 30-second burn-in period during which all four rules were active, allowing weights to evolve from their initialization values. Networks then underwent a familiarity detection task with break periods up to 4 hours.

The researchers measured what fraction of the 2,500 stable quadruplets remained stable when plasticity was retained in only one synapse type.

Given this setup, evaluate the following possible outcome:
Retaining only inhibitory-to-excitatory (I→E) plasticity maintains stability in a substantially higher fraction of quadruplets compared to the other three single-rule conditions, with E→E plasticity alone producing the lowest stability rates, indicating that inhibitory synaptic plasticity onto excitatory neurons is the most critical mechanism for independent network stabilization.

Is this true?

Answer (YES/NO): NO